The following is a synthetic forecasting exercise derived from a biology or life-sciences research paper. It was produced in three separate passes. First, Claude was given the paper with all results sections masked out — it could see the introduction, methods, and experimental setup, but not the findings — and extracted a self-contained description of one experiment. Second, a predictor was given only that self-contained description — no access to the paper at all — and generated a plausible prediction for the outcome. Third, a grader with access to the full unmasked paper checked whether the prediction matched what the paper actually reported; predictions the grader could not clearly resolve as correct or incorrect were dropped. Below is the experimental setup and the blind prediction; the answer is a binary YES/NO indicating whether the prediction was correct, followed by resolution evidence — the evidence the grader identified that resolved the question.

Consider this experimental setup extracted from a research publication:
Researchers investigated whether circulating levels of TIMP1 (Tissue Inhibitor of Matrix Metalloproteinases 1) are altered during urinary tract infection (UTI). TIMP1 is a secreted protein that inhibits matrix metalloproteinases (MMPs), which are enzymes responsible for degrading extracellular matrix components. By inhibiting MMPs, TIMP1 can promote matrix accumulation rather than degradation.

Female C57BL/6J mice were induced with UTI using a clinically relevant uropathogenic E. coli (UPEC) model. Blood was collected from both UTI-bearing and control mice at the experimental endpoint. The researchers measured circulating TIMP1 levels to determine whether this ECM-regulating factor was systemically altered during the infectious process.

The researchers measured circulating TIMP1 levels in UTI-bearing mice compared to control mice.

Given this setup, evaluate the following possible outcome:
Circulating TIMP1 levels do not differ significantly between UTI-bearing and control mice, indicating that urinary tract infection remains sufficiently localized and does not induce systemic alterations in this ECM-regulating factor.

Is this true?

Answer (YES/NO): NO